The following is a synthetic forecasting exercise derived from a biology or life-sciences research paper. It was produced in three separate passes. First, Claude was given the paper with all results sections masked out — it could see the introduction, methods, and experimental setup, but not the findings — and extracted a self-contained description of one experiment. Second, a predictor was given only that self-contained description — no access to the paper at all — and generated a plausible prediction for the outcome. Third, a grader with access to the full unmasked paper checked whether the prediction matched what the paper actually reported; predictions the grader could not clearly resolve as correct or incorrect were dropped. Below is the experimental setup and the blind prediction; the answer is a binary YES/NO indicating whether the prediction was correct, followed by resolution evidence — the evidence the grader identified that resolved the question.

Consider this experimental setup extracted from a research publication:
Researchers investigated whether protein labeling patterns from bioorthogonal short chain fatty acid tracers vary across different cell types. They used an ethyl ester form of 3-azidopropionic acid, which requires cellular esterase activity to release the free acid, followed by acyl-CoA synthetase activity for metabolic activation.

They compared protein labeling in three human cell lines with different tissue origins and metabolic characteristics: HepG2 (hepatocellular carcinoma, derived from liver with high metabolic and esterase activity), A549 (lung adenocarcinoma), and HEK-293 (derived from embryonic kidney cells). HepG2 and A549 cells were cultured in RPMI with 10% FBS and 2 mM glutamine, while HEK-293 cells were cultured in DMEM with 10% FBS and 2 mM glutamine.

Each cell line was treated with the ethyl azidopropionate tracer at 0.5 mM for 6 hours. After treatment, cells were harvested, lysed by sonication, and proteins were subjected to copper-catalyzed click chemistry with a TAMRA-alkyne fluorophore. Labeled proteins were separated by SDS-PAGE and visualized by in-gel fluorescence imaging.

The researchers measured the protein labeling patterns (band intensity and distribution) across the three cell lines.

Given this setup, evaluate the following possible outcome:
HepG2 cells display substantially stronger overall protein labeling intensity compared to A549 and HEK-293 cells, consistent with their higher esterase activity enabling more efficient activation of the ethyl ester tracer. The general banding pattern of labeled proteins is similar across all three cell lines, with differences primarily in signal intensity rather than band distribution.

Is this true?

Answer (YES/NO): NO